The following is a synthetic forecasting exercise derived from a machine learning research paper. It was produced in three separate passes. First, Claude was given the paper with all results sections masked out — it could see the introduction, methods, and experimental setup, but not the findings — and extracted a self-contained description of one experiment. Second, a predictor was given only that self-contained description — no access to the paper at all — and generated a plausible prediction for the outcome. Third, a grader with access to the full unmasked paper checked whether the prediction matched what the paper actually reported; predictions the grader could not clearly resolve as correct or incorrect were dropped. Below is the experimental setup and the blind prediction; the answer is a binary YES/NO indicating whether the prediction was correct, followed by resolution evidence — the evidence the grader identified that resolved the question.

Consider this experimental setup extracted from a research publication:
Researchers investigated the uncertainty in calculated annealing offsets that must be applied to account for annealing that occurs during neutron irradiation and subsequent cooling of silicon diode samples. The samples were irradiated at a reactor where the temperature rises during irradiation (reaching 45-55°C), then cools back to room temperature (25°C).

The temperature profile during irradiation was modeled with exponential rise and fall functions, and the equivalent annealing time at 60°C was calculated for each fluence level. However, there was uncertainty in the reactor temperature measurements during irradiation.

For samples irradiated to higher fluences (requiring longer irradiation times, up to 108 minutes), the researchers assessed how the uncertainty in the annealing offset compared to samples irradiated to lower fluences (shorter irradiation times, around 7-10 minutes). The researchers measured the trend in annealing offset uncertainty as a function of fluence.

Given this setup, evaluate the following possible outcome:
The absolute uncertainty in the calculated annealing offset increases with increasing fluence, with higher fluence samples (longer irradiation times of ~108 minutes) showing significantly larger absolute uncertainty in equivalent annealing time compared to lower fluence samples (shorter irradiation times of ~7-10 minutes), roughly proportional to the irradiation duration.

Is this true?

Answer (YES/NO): YES